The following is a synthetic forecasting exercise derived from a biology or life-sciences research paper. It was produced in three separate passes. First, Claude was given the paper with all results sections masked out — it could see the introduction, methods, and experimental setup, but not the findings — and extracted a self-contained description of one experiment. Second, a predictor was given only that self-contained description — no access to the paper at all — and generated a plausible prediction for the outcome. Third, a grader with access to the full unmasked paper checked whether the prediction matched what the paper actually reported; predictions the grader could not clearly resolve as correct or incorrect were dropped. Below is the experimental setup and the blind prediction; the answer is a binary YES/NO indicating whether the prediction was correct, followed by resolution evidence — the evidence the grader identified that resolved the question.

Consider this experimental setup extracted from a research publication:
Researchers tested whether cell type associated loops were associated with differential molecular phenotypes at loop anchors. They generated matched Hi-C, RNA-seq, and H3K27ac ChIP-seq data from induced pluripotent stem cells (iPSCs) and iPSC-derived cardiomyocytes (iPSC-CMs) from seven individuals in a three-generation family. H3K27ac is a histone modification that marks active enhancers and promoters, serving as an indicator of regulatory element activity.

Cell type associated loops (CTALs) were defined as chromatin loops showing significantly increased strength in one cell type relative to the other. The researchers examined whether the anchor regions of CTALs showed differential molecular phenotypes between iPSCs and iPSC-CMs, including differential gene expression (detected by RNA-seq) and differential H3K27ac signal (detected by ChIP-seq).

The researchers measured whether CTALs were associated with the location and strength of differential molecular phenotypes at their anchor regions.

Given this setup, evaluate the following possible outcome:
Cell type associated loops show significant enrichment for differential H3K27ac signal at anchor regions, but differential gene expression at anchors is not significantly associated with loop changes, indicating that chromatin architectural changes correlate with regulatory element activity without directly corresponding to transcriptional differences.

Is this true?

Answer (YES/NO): NO